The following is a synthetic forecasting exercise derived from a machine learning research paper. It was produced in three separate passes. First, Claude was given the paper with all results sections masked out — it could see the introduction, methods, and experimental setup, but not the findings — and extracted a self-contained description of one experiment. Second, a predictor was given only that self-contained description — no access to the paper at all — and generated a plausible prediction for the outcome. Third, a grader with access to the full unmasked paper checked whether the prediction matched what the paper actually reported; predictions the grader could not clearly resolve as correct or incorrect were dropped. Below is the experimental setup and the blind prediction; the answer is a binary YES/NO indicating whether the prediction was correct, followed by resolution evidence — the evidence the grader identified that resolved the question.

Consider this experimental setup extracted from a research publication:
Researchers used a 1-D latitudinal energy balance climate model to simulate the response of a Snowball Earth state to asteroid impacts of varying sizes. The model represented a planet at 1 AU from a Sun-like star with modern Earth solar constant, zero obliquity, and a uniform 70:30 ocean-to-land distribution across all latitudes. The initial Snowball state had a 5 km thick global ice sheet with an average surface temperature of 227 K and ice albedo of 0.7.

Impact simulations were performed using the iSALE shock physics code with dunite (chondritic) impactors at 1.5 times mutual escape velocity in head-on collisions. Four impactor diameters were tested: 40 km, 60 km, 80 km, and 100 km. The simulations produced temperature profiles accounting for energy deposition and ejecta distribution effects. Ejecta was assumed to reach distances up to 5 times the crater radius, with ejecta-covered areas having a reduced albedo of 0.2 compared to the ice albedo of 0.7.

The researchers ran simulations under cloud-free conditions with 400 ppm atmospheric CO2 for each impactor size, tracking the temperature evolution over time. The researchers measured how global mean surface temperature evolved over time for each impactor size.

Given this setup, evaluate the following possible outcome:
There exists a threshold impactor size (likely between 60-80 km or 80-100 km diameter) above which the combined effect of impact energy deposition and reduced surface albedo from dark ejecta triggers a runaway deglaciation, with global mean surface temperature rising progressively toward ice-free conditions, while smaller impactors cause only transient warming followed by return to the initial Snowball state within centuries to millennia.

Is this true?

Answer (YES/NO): NO